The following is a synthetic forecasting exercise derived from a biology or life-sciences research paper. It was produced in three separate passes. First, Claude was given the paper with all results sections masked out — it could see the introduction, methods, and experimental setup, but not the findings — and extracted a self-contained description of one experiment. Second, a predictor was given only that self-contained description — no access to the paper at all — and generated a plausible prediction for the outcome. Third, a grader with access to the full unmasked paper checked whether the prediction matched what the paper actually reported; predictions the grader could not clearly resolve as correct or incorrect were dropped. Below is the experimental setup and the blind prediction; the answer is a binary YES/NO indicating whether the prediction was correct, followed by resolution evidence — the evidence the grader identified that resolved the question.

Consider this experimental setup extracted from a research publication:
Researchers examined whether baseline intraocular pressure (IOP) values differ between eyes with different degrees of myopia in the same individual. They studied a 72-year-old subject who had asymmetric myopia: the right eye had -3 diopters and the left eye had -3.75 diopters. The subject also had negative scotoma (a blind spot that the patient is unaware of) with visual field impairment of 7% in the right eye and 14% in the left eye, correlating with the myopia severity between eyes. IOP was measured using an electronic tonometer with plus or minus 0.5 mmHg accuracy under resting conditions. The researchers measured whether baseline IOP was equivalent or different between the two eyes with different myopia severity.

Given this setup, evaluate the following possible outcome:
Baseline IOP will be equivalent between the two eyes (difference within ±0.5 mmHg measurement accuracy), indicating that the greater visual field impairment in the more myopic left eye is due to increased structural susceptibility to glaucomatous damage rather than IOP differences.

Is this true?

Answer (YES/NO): YES